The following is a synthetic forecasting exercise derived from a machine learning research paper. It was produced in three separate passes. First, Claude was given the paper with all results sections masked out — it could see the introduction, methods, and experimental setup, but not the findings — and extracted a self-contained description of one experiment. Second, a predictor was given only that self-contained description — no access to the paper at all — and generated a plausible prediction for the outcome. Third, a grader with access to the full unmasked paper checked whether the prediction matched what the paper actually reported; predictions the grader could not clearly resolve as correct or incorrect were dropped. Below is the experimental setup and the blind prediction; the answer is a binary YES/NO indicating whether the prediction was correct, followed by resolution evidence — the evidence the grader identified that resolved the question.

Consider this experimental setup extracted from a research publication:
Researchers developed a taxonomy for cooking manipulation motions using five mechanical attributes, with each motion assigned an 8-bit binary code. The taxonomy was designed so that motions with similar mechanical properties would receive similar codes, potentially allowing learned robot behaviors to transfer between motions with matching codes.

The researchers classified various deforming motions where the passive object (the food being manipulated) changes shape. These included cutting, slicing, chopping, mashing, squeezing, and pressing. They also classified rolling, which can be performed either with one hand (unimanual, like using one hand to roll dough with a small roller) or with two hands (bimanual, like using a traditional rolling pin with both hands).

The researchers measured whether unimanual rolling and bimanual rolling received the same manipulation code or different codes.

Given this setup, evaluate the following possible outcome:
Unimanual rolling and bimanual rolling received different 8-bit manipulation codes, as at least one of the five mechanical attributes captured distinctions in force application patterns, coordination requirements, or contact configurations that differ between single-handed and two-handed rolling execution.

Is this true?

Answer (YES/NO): YES